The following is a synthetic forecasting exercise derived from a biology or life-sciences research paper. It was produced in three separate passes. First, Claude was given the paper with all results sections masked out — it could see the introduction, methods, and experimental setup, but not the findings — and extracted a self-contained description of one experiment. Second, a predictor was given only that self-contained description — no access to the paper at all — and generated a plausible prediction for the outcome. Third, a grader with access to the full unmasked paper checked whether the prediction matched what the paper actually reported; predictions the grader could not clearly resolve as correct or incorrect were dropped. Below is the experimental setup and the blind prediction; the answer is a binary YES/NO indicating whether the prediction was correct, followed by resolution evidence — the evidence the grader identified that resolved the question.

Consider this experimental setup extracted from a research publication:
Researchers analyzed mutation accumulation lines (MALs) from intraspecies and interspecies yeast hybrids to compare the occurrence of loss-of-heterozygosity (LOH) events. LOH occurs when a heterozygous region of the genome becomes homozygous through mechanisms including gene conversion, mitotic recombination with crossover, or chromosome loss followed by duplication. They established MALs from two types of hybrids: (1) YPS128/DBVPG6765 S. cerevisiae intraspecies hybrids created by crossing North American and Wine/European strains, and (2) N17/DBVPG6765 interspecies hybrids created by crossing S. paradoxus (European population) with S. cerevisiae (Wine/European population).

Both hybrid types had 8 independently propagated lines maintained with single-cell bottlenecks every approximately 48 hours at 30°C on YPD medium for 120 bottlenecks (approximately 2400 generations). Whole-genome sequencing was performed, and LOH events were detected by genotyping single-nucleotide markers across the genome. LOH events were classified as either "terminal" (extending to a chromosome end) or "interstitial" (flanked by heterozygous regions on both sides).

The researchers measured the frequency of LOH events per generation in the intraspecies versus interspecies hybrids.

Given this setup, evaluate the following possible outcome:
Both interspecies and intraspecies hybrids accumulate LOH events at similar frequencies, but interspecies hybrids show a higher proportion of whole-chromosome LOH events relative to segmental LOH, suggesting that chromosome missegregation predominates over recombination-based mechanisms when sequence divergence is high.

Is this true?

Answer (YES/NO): NO